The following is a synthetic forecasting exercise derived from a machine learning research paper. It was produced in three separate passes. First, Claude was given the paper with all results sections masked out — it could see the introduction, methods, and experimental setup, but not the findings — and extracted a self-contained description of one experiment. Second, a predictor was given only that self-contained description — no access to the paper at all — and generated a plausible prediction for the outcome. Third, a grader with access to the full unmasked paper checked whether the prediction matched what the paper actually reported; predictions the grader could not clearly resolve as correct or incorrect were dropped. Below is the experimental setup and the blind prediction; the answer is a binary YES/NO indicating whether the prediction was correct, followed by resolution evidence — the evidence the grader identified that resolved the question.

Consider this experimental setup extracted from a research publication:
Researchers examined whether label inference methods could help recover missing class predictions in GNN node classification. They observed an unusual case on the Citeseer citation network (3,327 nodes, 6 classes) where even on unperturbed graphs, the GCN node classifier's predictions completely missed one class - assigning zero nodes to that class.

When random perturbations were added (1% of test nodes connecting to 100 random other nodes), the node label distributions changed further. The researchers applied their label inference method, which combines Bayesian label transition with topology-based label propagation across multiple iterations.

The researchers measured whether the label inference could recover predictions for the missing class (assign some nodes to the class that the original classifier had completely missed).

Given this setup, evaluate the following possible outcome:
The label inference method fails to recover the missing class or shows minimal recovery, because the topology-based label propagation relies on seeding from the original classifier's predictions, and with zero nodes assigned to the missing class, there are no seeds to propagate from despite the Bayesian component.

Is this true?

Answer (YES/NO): YES